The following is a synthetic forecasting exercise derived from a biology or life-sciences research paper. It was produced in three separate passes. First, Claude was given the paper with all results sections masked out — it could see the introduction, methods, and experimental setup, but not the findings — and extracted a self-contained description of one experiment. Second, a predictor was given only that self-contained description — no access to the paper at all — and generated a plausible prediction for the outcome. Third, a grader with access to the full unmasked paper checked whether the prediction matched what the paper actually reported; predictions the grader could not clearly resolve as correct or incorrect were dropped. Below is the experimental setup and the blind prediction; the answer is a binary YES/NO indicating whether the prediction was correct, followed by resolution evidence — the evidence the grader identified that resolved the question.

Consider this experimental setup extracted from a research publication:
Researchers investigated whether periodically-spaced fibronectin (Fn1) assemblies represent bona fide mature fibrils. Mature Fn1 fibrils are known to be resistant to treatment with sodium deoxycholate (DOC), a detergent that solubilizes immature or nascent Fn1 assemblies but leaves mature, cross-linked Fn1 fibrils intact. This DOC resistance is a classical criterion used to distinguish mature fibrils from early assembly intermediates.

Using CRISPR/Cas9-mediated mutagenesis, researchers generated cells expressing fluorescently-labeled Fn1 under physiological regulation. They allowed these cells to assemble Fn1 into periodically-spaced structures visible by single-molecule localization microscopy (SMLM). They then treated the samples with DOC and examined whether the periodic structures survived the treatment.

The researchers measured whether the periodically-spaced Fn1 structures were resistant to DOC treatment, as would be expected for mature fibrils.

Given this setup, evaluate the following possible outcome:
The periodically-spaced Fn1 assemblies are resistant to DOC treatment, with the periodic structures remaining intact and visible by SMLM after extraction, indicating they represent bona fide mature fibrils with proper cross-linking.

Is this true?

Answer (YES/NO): YES